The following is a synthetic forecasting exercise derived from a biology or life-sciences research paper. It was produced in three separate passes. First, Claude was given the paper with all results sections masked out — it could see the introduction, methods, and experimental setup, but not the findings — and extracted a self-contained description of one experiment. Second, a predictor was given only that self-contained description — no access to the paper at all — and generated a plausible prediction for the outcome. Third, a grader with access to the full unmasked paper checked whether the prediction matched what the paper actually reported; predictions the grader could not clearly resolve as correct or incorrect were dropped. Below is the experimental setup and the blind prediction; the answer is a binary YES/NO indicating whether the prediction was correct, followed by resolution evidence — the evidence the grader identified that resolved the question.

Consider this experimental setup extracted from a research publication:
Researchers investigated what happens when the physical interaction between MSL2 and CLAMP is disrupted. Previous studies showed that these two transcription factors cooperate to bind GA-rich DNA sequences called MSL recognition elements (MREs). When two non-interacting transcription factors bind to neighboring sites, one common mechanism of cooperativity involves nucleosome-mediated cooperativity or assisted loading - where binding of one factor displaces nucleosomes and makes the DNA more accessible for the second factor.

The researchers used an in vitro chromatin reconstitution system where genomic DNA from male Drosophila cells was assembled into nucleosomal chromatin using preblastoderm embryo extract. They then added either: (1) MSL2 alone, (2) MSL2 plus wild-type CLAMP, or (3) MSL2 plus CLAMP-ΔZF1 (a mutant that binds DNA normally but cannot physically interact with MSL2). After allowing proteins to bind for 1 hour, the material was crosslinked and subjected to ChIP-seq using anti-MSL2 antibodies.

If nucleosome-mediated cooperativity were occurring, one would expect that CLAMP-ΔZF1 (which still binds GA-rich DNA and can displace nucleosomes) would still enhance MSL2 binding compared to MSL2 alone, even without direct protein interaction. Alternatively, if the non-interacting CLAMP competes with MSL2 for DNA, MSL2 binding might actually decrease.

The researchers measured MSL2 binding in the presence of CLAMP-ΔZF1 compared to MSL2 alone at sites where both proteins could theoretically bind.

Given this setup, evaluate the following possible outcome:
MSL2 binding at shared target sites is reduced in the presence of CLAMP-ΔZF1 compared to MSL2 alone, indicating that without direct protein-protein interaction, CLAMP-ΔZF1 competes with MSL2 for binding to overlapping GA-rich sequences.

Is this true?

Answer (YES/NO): YES